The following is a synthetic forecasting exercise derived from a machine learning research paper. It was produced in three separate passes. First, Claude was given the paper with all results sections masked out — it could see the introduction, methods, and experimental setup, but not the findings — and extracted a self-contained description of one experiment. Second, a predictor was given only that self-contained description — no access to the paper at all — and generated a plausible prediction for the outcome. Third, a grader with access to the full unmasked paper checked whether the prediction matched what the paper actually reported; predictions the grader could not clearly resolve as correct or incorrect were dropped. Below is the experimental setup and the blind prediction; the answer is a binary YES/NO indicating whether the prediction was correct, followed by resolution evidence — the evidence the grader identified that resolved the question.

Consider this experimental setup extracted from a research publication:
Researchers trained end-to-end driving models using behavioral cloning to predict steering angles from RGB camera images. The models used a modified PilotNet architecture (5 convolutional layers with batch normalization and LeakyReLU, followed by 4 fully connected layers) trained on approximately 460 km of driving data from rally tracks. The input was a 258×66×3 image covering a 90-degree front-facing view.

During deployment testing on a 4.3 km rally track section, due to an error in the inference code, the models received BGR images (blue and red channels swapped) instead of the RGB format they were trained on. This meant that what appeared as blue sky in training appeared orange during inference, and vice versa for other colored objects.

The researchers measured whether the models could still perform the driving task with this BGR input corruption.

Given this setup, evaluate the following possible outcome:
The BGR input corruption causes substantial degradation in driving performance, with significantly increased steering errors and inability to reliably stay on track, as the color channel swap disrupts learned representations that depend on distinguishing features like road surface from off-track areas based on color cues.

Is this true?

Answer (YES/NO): NO